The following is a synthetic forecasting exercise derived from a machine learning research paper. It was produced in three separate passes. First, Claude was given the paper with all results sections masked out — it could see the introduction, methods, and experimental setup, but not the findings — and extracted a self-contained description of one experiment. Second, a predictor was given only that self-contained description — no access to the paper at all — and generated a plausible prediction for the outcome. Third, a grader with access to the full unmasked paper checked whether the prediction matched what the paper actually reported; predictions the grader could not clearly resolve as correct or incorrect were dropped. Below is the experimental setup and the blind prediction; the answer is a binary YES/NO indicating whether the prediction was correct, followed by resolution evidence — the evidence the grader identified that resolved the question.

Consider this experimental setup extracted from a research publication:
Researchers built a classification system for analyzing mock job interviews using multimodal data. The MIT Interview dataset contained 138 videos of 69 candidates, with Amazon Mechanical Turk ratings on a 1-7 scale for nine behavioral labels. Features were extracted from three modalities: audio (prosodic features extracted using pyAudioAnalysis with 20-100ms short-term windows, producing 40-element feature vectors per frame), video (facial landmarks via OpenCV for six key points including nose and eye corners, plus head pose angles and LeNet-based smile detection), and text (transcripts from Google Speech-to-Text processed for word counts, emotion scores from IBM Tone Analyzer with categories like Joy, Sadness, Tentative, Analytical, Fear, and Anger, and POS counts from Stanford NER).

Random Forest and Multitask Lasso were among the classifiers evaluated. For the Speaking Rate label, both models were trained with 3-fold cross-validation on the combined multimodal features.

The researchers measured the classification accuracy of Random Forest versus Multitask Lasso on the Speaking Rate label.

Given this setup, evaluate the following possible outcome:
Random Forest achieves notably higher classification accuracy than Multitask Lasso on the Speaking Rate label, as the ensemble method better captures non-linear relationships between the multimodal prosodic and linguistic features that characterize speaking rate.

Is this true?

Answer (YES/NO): NO